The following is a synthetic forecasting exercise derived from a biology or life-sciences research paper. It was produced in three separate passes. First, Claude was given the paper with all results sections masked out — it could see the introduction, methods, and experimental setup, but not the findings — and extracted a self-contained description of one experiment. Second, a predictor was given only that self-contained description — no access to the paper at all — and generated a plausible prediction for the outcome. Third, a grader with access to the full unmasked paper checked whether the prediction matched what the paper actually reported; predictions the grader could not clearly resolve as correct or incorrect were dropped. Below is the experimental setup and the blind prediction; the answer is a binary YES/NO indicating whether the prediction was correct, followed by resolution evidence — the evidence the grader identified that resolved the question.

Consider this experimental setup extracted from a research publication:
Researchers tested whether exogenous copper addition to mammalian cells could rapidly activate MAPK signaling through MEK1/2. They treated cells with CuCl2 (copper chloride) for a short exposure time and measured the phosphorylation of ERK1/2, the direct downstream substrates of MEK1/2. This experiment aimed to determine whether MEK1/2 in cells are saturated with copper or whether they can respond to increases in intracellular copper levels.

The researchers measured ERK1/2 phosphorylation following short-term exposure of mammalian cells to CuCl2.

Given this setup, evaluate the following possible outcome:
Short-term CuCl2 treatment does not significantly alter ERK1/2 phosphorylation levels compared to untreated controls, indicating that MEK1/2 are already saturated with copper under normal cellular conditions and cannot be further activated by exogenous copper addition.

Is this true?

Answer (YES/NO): NO